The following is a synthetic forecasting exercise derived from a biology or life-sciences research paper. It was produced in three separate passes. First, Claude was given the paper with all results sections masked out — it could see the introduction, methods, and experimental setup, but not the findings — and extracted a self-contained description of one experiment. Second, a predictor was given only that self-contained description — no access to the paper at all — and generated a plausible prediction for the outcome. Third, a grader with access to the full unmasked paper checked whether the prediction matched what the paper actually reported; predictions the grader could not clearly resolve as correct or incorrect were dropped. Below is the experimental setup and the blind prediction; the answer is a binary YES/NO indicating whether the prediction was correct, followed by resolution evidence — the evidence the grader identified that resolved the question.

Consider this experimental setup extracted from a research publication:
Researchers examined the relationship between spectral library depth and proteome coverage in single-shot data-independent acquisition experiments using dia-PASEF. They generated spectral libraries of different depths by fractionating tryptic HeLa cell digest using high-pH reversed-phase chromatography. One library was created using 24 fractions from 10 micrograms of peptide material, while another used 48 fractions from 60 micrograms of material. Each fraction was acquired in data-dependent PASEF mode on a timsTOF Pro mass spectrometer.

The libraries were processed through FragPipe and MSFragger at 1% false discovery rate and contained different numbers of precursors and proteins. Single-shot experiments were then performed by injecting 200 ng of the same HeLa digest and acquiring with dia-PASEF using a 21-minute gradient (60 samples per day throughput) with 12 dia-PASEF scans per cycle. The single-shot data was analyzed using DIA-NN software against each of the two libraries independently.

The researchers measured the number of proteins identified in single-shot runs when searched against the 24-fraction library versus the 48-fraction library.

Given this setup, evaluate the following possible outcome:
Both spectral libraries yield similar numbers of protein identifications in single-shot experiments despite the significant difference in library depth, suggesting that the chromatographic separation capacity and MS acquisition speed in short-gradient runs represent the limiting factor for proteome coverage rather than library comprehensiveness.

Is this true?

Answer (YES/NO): NO